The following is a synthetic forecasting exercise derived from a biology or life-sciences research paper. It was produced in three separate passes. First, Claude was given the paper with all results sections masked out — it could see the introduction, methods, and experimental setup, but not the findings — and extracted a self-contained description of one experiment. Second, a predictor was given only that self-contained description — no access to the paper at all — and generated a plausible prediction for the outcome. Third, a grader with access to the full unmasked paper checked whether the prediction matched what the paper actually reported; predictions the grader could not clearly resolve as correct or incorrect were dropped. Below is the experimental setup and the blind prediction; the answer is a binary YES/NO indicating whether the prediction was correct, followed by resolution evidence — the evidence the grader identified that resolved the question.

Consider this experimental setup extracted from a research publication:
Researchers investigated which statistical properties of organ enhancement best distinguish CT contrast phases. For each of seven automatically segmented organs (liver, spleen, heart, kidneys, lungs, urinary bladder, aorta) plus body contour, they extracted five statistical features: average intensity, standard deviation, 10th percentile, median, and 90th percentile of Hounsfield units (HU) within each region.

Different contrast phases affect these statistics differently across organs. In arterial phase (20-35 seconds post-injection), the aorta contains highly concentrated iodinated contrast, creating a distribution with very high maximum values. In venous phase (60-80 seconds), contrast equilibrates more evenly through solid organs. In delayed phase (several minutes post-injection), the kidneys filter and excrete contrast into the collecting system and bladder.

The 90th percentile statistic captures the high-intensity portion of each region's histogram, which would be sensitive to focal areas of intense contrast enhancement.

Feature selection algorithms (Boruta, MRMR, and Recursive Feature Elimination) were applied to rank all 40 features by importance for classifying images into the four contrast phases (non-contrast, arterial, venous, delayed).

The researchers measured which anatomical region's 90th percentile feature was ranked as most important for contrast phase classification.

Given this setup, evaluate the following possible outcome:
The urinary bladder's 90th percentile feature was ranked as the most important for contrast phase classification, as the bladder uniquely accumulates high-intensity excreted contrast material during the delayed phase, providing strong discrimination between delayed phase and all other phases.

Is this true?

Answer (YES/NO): NO